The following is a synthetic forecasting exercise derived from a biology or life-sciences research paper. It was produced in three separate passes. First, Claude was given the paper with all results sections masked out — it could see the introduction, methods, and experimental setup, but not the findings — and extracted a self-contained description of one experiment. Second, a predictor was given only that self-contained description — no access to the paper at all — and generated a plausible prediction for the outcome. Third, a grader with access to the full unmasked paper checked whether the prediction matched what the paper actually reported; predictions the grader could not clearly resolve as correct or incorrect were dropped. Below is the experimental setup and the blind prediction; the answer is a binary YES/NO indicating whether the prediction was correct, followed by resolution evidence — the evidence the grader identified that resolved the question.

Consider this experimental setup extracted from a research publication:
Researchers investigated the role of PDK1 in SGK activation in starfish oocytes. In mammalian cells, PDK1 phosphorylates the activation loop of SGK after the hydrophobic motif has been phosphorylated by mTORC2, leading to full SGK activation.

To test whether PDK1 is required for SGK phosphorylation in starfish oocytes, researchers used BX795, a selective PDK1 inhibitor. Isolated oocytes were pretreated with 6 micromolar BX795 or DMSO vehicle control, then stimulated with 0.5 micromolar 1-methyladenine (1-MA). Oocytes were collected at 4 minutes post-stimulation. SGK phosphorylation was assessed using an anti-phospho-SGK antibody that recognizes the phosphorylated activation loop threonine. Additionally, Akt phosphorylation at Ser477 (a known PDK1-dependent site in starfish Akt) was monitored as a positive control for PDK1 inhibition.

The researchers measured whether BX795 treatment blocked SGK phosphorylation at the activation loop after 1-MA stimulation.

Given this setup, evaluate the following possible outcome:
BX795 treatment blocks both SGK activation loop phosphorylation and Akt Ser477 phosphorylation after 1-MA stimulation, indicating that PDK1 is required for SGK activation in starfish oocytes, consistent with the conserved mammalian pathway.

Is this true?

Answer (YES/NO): NO